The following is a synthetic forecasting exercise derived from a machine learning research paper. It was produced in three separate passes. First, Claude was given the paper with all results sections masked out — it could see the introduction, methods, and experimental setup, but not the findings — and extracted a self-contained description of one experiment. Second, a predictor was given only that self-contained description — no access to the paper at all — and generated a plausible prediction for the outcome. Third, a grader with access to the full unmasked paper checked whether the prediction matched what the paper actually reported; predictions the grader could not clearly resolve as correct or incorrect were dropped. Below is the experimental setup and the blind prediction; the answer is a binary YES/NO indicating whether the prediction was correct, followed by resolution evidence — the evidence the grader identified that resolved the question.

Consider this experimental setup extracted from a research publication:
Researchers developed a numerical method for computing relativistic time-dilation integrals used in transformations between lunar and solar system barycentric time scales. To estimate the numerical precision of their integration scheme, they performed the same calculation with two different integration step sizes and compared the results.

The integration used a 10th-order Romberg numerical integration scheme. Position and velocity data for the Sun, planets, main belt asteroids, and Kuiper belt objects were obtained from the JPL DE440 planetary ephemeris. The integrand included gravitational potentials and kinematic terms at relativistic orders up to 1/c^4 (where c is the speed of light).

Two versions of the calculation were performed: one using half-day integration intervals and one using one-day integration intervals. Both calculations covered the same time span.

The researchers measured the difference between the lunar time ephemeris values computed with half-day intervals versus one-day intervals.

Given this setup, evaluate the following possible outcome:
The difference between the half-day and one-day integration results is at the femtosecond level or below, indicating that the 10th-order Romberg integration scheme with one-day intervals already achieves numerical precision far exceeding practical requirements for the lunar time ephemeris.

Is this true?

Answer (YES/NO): YES